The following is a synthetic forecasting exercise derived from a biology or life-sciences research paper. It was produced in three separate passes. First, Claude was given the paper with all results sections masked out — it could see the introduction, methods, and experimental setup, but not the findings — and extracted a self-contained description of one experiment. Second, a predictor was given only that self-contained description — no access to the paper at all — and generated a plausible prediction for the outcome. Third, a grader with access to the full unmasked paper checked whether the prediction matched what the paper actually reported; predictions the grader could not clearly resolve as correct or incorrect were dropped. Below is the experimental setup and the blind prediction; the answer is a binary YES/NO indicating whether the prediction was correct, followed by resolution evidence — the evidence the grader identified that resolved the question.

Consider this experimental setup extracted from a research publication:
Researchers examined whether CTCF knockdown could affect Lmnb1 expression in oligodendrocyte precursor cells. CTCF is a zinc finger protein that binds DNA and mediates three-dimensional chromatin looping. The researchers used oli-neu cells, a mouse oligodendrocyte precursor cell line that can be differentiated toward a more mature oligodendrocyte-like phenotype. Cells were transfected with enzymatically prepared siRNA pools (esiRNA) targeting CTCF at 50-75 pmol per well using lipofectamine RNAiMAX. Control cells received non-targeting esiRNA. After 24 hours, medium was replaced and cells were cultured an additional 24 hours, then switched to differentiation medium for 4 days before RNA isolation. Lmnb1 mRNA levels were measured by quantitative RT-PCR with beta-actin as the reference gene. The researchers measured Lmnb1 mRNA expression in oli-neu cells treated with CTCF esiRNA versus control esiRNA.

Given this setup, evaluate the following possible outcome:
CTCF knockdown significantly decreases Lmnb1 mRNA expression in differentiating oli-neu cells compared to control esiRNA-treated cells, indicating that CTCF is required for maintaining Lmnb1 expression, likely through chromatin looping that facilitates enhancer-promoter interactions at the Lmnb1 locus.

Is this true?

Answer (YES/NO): NO